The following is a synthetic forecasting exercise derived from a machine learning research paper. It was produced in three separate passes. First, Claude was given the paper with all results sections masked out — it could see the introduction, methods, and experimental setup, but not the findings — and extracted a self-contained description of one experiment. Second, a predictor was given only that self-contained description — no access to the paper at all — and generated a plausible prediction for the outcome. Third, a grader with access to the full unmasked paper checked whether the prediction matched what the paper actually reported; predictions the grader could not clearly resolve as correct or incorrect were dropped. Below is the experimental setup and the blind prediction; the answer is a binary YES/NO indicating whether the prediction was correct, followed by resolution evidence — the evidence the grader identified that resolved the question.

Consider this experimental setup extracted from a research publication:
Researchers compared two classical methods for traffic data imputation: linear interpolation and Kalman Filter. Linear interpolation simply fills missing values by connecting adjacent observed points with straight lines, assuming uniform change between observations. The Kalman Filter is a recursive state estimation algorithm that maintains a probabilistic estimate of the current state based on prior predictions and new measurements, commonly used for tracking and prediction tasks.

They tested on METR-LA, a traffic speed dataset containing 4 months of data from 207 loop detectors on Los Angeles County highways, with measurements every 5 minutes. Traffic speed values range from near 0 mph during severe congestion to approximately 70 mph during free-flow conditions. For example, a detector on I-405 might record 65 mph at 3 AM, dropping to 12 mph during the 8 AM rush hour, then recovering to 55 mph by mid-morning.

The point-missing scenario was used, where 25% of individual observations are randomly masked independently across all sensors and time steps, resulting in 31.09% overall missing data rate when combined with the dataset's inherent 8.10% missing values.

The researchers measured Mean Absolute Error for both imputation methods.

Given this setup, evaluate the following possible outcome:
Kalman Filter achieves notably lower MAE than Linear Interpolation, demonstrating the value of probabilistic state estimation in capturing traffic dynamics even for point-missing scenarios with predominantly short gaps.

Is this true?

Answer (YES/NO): NO